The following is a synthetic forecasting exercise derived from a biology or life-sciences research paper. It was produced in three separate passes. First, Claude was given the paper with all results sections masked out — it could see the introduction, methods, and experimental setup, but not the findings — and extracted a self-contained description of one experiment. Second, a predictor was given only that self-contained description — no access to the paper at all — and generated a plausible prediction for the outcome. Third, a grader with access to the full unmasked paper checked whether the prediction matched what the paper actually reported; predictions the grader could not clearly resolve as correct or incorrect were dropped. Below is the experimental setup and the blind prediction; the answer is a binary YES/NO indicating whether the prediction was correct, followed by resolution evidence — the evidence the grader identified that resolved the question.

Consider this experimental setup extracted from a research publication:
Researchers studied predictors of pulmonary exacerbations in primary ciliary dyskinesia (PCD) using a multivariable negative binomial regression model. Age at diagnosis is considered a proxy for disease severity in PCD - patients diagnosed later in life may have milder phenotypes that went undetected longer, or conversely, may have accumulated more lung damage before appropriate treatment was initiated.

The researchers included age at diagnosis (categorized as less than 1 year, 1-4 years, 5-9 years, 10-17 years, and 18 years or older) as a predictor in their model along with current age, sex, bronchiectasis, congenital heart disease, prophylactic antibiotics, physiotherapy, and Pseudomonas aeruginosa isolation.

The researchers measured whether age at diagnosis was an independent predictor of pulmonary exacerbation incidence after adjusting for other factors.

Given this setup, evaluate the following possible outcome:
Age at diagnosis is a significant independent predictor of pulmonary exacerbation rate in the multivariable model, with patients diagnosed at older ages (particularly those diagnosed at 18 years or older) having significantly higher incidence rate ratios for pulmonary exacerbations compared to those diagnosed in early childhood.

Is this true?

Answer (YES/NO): NO